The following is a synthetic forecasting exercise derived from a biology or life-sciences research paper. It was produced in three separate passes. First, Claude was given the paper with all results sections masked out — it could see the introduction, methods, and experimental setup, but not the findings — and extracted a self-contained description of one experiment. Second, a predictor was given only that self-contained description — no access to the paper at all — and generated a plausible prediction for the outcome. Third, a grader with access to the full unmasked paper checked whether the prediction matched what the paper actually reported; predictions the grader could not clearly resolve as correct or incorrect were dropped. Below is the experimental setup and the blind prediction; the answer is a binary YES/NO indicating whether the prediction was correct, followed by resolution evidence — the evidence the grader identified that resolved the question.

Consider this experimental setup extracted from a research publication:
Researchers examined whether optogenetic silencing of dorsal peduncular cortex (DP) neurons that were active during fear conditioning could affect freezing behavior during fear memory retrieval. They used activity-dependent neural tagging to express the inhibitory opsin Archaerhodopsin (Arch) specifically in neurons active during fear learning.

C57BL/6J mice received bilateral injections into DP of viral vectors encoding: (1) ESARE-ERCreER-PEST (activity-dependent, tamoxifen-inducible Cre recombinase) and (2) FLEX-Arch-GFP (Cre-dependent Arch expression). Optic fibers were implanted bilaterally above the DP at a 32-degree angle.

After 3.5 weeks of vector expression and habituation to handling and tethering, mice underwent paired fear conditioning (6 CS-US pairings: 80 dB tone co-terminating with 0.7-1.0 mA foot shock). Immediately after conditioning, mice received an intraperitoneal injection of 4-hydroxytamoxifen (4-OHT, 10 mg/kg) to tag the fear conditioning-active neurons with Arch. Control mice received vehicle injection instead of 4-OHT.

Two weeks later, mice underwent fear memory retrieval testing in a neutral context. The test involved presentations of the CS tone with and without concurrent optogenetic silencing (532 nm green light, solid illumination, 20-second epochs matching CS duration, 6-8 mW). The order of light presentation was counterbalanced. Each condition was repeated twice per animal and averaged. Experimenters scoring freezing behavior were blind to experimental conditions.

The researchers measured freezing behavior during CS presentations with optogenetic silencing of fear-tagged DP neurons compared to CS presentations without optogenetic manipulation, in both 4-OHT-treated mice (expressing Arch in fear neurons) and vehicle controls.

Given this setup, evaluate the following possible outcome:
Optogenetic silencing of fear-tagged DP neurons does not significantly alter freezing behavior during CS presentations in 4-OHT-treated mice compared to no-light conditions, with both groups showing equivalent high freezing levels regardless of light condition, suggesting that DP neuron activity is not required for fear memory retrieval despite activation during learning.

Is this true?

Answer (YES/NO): NO